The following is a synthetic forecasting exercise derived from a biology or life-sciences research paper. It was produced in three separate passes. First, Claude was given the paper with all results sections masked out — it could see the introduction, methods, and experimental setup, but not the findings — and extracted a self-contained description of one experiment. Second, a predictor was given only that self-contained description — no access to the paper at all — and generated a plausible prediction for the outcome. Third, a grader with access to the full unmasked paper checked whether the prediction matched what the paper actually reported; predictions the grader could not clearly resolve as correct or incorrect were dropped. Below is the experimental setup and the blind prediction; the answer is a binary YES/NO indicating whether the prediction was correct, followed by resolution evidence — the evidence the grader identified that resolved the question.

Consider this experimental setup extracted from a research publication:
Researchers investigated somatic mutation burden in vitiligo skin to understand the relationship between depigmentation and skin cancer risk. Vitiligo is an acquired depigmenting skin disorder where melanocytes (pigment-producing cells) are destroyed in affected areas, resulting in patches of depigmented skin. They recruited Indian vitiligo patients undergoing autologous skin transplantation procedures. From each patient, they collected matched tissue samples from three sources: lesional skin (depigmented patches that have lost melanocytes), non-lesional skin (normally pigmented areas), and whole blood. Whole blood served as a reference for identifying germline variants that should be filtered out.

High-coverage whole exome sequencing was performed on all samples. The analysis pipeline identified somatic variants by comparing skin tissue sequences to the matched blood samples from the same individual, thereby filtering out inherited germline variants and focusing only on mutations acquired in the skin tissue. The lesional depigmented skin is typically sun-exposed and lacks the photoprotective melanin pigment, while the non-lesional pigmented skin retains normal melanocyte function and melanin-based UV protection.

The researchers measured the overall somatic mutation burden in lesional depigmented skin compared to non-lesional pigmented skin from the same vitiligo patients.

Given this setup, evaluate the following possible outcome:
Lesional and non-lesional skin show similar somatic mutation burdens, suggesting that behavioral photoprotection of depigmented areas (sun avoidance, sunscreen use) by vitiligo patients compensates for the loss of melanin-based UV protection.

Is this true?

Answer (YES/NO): NO